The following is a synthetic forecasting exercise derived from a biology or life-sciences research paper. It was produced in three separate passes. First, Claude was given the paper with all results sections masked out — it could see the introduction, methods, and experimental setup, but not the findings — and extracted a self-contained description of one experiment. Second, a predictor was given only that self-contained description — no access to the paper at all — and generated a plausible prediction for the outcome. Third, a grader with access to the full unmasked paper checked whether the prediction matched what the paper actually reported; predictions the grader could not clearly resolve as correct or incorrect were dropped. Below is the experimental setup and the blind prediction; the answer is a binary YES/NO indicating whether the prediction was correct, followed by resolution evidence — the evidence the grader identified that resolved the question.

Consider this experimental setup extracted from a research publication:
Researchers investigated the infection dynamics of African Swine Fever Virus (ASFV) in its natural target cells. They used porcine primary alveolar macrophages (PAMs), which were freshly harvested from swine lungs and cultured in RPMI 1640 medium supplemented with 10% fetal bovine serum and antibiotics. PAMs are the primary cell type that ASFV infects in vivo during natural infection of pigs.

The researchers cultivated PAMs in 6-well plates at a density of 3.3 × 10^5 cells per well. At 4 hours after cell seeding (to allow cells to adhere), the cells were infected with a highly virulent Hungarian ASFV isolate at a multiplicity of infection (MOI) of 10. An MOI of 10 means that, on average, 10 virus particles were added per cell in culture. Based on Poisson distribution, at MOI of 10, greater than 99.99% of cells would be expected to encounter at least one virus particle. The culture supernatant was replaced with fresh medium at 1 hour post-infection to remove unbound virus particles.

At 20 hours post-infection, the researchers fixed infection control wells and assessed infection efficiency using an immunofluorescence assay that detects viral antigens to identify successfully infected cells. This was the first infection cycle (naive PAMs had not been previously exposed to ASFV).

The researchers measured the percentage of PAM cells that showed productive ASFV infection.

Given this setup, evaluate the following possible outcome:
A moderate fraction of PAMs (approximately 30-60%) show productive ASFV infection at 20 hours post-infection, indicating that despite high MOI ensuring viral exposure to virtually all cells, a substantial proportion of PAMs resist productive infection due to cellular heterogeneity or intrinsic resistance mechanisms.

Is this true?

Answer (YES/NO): NO